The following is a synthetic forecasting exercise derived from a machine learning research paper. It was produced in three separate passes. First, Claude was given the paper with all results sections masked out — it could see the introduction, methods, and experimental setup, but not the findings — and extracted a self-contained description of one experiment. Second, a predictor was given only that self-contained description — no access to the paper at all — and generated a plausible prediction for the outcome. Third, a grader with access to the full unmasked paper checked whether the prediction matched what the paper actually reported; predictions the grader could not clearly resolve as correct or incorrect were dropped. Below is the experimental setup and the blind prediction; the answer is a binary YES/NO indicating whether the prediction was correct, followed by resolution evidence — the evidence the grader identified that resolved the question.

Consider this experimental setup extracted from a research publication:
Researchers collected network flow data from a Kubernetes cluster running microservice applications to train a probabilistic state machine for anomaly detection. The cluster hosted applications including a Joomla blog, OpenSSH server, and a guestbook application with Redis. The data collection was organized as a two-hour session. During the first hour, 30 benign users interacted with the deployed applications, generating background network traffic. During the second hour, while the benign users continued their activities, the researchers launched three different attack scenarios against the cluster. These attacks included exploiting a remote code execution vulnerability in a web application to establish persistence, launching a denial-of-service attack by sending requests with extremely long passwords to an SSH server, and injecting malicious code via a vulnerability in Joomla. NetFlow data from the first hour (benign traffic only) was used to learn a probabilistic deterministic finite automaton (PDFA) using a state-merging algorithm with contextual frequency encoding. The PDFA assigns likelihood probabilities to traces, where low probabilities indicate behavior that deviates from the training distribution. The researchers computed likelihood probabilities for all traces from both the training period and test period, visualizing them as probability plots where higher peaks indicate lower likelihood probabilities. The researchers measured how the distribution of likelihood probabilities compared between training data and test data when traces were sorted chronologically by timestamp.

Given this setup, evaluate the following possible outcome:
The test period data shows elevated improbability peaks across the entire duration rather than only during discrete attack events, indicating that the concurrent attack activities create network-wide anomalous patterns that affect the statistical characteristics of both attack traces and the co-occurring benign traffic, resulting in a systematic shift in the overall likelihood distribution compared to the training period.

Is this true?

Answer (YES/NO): NO